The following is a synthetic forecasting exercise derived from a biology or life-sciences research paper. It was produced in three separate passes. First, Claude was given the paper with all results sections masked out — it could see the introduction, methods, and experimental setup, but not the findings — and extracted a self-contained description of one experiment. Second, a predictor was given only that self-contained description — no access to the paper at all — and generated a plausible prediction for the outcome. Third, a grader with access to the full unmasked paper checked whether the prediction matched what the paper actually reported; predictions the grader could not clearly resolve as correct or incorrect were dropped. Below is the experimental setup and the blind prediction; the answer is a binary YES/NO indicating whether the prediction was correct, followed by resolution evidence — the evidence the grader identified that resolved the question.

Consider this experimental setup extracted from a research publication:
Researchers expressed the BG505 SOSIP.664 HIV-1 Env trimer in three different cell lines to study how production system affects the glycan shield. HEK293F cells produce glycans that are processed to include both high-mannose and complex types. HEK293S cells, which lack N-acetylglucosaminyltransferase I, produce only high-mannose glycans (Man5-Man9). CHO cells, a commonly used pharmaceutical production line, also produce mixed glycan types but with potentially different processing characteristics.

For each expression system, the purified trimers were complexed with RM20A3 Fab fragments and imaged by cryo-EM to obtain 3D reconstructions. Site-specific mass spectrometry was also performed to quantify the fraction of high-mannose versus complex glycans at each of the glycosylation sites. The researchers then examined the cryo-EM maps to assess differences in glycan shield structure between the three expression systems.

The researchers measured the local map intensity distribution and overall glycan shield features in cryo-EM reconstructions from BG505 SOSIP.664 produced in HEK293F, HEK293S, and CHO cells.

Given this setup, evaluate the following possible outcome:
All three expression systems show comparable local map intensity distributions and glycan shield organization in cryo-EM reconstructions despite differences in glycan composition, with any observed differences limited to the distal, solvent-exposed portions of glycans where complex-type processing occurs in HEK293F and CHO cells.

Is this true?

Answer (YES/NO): NO